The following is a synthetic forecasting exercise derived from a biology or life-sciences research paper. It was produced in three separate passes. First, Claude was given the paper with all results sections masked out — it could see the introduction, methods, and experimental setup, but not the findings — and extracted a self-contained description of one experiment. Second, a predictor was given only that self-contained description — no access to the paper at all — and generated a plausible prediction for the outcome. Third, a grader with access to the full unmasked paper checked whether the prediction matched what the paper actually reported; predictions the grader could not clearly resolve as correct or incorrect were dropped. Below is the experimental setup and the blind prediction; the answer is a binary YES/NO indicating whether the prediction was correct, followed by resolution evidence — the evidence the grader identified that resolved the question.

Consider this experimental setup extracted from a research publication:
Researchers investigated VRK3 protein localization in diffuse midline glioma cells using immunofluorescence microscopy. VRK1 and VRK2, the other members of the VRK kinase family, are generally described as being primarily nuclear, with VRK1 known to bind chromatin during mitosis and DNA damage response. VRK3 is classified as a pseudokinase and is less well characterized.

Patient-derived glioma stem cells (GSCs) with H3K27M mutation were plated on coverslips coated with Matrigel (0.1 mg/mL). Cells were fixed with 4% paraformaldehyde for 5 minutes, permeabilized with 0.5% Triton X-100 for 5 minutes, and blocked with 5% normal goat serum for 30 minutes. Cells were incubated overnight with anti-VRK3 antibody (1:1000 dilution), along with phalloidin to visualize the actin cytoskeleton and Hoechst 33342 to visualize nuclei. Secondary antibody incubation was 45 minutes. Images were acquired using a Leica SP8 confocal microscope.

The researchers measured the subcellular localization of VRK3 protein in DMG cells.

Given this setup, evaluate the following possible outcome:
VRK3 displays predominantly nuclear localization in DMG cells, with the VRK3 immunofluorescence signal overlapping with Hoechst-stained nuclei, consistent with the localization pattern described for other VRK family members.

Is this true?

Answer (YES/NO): YES